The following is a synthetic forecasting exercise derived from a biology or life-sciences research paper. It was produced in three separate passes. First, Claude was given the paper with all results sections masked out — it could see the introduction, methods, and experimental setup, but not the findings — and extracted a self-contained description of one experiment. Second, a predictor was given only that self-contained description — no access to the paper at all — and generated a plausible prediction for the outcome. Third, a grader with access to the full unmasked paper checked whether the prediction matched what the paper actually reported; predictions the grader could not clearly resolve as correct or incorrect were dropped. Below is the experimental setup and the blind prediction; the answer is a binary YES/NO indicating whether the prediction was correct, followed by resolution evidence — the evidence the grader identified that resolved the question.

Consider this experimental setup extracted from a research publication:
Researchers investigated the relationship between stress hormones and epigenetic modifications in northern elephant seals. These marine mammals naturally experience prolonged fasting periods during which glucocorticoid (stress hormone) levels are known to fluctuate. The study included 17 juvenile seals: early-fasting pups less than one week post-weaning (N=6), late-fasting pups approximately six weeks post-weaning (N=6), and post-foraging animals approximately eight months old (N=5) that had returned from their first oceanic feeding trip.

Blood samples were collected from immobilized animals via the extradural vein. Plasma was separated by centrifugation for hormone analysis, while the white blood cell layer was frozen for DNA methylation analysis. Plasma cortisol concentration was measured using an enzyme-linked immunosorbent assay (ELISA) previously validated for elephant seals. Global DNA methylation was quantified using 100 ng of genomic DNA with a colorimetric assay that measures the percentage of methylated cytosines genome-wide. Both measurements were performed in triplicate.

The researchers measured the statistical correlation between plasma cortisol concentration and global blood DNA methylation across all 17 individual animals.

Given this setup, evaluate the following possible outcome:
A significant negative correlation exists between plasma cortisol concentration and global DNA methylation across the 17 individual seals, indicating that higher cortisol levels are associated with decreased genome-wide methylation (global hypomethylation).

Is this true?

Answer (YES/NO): NO